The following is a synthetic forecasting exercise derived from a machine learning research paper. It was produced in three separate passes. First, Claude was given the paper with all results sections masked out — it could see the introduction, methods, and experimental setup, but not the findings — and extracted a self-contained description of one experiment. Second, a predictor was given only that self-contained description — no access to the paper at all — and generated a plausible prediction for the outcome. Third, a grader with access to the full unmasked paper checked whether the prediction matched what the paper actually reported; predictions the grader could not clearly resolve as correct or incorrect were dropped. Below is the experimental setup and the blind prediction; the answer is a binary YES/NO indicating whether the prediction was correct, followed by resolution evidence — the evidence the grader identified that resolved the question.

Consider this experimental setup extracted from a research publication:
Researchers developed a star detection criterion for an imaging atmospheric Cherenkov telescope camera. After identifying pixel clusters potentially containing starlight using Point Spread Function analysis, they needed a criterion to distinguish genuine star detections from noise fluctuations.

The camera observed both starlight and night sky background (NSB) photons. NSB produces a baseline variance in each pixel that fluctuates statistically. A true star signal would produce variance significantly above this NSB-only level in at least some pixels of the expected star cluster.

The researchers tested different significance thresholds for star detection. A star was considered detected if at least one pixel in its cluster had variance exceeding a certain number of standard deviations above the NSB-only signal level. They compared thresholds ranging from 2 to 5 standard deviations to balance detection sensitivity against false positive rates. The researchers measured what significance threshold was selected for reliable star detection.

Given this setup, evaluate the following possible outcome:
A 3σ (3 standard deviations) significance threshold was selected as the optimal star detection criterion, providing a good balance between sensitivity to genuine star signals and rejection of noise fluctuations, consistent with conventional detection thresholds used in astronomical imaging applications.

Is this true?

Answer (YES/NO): YES